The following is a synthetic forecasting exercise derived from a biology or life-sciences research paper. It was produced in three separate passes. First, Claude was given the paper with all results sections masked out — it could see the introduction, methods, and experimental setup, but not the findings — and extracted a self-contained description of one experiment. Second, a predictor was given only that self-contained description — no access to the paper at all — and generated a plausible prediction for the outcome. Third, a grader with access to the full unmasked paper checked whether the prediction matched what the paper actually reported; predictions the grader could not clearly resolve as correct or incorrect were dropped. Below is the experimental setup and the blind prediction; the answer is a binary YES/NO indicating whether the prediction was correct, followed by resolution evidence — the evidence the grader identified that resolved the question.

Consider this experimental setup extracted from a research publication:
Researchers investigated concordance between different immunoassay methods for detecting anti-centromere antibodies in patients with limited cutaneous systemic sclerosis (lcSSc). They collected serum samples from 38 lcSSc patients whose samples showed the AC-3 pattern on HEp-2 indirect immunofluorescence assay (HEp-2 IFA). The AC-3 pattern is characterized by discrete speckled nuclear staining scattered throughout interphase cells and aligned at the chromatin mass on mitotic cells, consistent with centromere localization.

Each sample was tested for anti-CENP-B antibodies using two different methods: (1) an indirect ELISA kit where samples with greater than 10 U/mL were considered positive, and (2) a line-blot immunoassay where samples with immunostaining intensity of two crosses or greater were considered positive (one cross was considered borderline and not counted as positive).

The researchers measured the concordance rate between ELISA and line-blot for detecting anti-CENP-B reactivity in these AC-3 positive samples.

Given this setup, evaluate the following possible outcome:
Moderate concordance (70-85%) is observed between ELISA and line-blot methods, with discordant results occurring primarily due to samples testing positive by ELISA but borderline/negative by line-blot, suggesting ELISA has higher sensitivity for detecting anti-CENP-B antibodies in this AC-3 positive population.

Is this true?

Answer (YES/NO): NO